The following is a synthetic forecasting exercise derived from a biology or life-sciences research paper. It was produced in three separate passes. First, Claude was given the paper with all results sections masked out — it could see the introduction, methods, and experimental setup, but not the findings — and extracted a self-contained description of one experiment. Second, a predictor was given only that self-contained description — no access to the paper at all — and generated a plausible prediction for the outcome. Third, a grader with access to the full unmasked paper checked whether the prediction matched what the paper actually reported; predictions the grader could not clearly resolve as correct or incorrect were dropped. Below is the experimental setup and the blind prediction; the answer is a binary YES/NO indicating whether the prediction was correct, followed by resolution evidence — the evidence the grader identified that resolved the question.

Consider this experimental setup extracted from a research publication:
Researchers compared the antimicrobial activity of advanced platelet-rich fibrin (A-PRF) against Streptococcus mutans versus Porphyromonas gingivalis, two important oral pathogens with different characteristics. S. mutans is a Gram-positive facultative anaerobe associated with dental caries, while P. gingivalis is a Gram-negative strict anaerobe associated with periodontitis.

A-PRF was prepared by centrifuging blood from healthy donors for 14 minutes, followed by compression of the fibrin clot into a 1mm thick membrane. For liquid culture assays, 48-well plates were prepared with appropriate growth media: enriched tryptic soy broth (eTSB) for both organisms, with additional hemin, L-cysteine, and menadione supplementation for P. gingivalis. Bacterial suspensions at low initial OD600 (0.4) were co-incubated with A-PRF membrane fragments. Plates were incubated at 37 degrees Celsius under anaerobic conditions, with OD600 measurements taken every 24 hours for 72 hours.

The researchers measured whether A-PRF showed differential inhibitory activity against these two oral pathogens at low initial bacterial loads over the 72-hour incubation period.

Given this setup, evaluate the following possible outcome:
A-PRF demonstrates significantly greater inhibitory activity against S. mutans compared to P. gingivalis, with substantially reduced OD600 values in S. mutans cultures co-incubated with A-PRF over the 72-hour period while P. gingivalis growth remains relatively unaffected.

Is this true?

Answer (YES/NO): NO